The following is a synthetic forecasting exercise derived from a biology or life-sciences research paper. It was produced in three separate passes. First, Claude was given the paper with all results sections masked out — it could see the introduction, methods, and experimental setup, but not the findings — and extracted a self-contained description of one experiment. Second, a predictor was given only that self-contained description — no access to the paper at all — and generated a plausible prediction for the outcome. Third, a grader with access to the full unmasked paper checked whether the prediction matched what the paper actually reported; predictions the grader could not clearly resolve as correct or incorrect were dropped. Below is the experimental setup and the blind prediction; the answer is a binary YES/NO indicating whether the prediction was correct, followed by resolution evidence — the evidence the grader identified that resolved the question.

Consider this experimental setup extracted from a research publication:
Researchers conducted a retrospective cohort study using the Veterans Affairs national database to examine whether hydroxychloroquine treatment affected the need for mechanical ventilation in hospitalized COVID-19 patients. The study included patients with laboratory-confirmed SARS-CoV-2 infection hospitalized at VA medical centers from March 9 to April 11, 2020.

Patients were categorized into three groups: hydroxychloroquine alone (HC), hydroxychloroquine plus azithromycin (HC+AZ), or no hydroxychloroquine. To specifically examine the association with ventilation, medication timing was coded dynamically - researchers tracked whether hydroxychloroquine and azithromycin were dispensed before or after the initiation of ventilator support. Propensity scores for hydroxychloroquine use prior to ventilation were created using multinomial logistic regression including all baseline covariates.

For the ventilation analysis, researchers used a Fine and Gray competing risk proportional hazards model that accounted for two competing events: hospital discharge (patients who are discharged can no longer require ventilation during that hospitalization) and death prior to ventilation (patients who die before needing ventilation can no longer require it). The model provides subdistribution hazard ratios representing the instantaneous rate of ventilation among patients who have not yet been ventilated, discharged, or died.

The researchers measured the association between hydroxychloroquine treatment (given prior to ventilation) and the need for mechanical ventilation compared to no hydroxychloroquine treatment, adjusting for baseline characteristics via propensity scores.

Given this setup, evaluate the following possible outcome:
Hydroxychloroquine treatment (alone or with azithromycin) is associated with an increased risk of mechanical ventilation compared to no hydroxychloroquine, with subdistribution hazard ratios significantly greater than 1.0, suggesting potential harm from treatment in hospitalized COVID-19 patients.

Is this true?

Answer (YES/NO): NO